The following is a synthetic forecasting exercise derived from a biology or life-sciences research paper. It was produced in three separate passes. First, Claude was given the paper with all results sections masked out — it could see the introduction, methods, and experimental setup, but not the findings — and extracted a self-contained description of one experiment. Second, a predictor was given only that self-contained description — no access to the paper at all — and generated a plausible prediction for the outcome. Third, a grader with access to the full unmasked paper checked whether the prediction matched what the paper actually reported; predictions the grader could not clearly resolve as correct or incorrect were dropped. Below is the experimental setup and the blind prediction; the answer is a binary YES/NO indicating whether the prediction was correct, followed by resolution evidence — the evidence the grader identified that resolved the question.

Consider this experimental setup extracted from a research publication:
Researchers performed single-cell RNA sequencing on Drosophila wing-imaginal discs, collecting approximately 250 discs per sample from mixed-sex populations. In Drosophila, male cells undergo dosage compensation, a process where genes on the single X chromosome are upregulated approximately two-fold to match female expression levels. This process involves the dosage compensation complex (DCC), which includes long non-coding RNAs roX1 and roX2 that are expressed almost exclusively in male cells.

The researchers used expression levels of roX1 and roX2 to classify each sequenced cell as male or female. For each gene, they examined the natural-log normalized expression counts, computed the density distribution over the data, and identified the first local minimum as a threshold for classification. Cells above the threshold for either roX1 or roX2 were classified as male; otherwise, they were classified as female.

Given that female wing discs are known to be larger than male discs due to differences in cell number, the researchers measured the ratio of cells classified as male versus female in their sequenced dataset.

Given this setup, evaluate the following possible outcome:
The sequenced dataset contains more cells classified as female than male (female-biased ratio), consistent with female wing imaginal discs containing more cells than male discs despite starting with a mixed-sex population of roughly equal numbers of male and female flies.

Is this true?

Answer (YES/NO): YES